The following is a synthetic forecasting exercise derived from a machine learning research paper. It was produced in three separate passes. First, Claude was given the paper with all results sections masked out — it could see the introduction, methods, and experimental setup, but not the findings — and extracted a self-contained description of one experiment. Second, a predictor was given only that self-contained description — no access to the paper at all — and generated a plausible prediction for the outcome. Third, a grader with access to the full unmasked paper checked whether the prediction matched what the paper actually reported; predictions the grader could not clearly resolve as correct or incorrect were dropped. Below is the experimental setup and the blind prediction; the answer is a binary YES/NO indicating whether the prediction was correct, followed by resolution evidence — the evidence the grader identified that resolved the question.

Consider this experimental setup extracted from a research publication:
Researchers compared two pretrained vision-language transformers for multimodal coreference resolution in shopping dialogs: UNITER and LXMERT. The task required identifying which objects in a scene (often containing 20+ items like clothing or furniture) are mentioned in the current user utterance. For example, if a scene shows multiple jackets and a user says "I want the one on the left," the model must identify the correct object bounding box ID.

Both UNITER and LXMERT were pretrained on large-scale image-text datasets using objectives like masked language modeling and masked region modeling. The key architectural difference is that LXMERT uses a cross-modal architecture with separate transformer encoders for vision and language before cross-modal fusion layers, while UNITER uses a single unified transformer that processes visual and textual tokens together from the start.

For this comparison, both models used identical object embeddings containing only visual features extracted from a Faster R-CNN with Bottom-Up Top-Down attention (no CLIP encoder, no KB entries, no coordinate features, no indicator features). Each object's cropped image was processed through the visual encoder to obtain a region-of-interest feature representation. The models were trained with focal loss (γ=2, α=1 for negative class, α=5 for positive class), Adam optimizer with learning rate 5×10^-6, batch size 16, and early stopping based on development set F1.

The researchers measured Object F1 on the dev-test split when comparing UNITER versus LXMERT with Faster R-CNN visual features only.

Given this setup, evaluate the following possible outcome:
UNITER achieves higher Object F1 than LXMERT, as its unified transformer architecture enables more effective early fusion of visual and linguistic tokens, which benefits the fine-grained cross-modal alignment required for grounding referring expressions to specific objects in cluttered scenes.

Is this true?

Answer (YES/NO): NO